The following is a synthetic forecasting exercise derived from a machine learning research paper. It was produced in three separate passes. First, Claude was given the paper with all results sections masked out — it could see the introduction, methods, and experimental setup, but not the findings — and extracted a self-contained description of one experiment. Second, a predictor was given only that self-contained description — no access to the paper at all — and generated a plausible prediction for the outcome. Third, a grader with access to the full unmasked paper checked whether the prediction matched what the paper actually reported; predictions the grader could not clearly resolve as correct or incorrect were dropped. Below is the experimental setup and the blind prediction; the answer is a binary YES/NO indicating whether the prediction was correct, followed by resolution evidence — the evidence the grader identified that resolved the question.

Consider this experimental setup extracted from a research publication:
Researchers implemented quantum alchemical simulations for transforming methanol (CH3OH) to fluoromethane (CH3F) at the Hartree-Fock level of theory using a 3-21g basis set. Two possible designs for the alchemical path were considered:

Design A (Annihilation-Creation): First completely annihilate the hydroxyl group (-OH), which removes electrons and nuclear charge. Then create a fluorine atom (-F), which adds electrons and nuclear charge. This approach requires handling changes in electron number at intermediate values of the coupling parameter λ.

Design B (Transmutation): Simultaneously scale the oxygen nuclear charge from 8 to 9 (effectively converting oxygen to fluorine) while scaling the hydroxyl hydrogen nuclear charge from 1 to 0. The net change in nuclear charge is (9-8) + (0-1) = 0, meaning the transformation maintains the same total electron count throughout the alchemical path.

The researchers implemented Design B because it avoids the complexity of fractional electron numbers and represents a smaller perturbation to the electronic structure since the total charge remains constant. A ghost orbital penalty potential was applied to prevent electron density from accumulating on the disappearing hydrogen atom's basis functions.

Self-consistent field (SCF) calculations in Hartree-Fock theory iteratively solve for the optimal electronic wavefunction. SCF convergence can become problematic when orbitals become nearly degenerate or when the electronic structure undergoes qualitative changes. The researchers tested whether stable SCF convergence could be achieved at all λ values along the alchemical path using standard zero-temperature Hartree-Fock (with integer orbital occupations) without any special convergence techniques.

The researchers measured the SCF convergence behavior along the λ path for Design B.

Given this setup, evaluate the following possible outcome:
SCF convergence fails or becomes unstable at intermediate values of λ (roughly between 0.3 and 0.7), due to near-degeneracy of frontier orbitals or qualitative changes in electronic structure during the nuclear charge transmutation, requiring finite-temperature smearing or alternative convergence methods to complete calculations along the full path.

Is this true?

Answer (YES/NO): NO